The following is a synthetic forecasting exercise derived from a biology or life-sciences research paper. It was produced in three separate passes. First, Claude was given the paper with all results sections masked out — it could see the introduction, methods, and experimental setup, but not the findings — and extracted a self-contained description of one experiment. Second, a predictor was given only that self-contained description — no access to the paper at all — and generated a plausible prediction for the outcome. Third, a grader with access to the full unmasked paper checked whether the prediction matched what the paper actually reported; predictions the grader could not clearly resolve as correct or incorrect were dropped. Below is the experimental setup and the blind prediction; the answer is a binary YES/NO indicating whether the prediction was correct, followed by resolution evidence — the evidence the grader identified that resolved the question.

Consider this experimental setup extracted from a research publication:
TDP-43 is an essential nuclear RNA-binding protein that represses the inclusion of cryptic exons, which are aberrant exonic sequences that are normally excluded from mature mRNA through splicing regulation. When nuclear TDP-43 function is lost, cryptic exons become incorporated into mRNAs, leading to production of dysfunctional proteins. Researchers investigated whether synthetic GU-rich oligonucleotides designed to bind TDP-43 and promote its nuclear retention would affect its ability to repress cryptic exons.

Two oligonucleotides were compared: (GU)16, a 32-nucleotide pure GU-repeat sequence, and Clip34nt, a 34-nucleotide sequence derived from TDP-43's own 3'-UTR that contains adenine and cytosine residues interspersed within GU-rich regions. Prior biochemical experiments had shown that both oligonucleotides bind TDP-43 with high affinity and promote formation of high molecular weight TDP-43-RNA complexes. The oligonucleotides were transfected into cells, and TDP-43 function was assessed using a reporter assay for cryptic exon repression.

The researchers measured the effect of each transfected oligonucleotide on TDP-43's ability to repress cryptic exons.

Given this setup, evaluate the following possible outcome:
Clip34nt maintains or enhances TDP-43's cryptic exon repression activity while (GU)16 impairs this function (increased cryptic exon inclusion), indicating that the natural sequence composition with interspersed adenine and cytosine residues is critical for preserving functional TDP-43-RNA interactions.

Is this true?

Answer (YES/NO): YES